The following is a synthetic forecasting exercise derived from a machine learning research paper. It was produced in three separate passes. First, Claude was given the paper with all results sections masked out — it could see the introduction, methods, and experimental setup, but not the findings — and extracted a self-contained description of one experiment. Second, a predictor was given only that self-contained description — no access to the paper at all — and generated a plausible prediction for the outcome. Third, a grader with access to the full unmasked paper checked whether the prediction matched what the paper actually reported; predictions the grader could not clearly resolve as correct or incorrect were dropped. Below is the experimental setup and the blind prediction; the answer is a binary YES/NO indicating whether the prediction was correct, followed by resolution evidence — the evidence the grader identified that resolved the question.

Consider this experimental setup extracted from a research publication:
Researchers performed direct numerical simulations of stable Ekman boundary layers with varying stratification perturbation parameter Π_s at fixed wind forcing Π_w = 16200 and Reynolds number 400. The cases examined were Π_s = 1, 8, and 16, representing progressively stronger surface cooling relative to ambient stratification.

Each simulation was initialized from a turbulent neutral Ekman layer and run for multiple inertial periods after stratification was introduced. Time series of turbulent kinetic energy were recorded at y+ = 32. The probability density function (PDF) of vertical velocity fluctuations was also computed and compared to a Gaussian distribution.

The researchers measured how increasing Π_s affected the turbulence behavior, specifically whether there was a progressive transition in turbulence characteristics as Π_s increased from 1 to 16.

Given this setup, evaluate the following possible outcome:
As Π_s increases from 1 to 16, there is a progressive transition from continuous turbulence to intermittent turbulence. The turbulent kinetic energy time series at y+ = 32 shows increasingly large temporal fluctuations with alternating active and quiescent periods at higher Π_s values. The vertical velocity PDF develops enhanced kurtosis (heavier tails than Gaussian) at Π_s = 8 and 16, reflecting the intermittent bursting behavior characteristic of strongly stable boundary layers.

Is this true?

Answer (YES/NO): NO